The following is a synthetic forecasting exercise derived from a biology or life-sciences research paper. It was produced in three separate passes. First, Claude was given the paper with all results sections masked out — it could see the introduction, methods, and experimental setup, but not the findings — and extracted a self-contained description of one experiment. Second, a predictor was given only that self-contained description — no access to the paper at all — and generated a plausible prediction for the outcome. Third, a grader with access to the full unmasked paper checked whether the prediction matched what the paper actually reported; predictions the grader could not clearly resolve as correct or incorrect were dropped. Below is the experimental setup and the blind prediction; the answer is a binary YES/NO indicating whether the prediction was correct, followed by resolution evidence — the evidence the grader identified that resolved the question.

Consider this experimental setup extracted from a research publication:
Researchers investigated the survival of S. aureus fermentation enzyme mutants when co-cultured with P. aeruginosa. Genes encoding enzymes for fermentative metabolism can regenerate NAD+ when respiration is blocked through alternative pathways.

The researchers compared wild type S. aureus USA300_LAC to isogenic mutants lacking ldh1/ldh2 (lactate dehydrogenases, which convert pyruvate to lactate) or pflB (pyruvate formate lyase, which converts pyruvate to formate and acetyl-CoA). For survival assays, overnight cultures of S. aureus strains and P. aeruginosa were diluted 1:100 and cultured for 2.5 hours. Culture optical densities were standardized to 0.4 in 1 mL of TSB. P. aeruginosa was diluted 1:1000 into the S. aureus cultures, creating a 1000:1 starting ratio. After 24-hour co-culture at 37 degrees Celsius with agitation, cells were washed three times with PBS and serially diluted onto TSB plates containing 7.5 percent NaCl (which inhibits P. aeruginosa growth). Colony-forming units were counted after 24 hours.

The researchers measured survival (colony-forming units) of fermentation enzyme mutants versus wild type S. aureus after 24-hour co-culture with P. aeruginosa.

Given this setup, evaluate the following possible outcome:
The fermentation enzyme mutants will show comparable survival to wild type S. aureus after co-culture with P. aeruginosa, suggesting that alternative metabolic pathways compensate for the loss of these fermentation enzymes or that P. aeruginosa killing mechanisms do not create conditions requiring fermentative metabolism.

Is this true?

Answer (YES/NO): NO